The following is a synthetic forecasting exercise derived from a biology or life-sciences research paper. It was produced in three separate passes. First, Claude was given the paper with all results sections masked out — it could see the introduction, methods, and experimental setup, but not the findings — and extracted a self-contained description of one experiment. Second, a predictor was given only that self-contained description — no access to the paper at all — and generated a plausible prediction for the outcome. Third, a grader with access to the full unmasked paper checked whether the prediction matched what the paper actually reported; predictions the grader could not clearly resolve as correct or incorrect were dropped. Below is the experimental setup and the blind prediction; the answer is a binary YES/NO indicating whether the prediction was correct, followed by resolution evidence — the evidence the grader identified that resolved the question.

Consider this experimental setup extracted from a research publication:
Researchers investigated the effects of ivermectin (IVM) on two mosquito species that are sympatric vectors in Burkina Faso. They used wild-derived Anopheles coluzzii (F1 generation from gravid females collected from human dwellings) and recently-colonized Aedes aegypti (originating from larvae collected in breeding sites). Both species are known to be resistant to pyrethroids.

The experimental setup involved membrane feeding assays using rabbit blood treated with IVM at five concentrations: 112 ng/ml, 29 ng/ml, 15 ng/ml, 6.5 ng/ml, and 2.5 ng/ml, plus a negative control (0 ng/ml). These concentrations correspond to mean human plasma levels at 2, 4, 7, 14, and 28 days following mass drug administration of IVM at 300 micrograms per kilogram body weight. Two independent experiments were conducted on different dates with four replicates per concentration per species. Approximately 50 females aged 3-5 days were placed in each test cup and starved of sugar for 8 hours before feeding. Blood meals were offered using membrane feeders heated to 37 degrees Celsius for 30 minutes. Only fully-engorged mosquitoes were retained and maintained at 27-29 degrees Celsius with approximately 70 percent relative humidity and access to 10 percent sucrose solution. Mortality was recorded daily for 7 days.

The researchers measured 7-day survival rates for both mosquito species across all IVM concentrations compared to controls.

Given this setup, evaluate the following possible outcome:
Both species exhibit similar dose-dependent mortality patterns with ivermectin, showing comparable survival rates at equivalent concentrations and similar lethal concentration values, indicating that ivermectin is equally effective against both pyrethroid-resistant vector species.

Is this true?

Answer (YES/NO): NO